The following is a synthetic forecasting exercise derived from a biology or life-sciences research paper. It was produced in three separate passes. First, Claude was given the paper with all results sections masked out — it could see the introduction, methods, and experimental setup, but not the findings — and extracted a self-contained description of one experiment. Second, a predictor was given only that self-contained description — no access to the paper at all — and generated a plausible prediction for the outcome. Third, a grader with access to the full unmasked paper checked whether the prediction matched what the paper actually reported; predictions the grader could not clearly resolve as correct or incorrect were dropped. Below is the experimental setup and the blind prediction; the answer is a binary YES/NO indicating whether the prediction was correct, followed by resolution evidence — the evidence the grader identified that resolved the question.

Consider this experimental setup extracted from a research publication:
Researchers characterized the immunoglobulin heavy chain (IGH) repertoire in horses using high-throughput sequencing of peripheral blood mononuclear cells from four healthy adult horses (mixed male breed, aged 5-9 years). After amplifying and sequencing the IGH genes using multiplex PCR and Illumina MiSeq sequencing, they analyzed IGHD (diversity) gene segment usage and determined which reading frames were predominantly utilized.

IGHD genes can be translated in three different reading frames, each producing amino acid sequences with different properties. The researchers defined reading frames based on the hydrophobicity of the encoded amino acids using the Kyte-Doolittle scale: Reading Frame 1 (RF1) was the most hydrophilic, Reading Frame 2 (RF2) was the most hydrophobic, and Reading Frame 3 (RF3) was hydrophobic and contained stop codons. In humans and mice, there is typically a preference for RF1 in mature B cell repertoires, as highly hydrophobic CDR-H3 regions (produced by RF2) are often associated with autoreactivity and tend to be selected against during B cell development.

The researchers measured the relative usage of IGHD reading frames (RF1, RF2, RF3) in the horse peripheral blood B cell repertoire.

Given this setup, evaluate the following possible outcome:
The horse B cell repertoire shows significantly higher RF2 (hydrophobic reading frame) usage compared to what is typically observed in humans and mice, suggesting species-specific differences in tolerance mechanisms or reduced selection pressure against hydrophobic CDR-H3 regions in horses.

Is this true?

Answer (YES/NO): NO